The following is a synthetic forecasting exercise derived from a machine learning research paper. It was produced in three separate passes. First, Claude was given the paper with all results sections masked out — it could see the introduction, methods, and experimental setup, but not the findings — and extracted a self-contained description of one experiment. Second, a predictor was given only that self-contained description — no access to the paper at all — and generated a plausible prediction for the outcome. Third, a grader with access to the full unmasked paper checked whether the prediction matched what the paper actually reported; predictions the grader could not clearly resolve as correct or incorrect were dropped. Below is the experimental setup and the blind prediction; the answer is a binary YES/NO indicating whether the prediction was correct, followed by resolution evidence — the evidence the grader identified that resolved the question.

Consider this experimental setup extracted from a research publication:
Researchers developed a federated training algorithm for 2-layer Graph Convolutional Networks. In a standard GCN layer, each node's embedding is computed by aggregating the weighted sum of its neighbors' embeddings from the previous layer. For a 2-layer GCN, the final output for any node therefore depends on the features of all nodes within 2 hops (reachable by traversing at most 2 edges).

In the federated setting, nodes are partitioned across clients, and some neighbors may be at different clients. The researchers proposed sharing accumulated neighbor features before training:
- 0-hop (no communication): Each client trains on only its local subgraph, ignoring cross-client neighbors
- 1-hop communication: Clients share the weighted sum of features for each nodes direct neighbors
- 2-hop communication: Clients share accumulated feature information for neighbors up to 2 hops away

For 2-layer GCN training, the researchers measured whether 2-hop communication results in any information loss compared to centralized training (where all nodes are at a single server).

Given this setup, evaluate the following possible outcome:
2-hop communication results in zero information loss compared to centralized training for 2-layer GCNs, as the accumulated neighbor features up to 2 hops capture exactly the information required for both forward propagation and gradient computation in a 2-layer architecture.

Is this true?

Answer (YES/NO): YES